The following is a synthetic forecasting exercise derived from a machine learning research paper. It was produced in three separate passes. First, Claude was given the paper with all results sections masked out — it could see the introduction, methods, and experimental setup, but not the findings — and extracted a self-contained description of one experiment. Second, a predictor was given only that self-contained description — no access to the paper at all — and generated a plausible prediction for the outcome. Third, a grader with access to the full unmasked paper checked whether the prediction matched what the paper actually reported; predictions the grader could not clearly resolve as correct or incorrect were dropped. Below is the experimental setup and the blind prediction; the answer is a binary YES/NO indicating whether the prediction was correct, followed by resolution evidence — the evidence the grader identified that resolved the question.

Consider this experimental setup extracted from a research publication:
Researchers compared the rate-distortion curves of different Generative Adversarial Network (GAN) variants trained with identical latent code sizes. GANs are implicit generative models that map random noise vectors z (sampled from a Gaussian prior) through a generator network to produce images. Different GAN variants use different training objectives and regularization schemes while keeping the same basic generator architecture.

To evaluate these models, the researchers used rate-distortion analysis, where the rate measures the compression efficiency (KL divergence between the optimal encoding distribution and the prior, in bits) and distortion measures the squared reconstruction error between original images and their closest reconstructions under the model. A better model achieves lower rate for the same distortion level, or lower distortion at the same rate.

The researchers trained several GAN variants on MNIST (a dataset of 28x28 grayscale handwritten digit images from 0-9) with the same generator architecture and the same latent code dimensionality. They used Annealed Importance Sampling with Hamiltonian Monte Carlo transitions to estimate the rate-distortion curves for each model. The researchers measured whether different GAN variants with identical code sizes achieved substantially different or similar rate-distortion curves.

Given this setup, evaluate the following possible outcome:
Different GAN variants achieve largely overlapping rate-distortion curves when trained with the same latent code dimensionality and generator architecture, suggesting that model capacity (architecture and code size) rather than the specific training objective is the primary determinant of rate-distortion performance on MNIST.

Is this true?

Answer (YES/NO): YES